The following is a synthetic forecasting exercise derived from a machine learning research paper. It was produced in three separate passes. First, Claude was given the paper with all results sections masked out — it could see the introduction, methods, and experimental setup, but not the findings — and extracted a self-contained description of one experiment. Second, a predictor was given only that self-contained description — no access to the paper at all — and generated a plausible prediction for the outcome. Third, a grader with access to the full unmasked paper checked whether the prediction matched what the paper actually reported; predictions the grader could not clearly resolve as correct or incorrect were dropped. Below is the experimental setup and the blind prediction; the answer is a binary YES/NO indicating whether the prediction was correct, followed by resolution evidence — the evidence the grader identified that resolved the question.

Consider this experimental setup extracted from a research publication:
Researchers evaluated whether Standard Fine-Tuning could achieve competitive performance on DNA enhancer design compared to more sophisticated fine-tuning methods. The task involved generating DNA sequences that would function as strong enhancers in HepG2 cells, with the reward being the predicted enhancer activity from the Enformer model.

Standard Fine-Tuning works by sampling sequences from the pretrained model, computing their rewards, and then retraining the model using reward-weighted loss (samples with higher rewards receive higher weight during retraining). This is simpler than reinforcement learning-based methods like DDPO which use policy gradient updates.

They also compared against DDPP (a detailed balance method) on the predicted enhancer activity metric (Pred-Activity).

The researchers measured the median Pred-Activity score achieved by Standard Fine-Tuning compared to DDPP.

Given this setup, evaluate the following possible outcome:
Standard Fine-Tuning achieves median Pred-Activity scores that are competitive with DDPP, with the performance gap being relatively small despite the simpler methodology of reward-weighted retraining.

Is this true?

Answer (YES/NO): NO